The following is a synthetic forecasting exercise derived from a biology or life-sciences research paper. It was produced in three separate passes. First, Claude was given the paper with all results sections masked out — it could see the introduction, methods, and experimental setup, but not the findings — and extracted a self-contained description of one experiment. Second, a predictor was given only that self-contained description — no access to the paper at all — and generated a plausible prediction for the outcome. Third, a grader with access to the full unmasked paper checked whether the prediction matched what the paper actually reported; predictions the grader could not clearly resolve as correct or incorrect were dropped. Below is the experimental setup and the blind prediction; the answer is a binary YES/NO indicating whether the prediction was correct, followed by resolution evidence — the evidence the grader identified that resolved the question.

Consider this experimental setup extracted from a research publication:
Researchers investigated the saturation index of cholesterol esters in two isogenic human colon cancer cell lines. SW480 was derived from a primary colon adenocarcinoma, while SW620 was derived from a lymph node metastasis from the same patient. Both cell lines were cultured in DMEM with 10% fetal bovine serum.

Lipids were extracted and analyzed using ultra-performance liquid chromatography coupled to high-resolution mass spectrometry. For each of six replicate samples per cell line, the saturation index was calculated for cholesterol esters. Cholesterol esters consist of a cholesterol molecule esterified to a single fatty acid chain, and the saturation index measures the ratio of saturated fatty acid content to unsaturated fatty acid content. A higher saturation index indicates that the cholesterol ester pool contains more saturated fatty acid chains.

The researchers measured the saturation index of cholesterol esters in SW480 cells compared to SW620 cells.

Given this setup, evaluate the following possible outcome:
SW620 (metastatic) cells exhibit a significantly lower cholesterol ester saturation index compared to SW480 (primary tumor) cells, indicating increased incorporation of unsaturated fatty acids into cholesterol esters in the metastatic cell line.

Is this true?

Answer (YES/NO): YES